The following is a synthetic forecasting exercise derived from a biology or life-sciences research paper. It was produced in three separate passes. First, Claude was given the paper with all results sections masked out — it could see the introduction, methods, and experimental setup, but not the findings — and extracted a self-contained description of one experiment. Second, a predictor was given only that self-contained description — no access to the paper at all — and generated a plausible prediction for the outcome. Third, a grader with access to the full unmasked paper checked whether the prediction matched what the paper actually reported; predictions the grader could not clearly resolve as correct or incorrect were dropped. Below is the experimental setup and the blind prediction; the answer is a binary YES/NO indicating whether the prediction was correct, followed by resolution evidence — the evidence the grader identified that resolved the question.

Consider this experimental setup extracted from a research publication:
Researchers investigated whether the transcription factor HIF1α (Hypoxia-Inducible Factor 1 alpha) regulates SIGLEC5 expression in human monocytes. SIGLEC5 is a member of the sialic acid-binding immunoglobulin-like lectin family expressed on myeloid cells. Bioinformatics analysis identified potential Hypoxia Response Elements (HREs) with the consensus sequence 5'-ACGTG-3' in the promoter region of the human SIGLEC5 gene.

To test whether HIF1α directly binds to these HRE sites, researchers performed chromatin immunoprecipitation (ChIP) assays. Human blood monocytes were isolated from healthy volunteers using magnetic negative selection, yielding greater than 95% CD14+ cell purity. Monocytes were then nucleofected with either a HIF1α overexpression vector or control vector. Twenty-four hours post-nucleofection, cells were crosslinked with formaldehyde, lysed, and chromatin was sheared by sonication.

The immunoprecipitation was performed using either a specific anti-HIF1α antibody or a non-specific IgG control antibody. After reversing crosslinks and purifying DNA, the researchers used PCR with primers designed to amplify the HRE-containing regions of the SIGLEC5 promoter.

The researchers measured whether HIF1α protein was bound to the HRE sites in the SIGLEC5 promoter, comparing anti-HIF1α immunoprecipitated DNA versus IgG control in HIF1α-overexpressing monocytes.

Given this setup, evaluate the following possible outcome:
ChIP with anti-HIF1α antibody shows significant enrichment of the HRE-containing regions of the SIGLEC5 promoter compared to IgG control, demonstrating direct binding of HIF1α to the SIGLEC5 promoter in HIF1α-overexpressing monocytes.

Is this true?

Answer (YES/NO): YES